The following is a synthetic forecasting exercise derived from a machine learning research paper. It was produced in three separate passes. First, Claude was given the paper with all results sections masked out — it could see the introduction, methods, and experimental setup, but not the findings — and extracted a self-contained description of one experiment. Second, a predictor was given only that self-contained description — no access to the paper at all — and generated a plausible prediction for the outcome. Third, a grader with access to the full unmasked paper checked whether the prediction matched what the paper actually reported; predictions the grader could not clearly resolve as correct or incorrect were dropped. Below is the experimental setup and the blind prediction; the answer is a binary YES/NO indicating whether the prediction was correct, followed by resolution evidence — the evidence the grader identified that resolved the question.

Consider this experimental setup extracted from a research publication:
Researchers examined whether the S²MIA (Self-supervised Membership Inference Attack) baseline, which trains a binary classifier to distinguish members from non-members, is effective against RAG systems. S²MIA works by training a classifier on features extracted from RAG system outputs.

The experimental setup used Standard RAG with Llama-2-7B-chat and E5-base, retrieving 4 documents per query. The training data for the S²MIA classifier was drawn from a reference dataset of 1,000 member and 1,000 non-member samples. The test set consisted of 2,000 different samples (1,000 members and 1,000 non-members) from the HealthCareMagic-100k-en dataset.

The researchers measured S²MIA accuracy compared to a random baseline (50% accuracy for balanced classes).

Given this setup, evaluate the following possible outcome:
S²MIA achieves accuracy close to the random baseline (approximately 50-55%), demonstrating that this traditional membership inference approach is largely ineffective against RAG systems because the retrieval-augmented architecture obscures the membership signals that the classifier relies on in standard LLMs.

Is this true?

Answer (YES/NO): YES